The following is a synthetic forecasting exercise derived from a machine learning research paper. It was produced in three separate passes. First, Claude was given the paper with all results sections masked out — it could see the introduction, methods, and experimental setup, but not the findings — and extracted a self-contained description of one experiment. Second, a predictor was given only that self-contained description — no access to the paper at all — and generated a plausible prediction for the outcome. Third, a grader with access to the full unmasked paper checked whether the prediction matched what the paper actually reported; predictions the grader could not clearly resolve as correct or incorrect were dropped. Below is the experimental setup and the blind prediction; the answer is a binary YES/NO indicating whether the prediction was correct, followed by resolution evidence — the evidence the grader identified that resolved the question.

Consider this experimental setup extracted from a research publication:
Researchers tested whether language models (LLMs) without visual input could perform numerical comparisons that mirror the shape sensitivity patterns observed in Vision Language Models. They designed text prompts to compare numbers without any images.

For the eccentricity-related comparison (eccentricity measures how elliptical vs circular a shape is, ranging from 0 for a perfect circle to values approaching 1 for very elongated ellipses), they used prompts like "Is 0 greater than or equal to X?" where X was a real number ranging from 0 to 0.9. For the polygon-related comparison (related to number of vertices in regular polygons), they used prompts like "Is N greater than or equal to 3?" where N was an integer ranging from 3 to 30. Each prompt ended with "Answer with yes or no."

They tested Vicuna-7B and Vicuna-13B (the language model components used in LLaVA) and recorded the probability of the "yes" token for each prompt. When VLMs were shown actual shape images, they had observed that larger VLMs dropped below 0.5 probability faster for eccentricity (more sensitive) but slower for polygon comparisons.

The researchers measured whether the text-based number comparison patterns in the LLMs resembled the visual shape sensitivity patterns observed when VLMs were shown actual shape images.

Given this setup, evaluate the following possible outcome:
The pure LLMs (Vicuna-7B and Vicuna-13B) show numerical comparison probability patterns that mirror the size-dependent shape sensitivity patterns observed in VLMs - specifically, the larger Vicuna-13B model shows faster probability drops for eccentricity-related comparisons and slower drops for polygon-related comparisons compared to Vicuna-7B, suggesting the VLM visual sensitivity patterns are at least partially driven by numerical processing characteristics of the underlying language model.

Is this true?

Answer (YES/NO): YES